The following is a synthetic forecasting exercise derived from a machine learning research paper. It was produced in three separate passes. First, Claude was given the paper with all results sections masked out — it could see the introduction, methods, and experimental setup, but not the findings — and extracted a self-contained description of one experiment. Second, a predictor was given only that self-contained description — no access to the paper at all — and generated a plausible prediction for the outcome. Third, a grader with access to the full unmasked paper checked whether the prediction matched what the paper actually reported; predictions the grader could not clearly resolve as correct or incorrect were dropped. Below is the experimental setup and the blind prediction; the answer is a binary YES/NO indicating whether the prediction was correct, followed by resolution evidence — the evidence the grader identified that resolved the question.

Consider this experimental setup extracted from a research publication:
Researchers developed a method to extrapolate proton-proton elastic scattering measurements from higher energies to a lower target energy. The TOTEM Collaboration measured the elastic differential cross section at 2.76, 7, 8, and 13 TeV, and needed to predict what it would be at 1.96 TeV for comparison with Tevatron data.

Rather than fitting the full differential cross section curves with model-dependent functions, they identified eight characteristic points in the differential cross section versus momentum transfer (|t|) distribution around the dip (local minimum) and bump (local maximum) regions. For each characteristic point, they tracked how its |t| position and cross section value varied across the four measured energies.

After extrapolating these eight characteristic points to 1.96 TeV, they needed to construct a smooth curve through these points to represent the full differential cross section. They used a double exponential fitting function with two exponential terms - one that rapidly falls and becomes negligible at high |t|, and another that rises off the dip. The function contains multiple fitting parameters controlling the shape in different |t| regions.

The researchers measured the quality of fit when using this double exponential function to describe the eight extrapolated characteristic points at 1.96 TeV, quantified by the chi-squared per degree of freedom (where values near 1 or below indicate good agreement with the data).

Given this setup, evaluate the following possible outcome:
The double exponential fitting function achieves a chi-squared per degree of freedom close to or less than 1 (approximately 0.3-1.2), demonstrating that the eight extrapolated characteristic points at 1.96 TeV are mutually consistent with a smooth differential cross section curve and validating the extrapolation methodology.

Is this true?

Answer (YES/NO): YES